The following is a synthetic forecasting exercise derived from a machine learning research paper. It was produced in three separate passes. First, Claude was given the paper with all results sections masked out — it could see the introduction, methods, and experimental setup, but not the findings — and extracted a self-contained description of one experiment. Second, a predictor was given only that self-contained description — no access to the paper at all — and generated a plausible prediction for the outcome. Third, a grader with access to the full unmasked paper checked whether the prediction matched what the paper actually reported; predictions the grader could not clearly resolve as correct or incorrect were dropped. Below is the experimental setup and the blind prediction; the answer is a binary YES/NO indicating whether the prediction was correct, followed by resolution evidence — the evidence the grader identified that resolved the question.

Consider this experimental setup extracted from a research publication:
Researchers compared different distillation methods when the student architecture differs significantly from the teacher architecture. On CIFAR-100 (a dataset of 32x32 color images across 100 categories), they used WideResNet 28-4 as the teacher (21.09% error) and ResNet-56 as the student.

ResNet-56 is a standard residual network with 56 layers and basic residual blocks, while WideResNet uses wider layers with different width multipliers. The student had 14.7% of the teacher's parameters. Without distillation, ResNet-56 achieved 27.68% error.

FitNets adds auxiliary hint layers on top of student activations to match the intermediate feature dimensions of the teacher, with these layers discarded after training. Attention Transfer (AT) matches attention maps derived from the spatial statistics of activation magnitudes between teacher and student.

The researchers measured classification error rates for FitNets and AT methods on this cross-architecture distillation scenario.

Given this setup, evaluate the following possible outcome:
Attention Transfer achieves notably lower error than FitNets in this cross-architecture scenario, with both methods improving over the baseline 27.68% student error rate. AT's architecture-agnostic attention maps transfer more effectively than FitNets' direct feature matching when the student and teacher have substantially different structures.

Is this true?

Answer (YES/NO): NO